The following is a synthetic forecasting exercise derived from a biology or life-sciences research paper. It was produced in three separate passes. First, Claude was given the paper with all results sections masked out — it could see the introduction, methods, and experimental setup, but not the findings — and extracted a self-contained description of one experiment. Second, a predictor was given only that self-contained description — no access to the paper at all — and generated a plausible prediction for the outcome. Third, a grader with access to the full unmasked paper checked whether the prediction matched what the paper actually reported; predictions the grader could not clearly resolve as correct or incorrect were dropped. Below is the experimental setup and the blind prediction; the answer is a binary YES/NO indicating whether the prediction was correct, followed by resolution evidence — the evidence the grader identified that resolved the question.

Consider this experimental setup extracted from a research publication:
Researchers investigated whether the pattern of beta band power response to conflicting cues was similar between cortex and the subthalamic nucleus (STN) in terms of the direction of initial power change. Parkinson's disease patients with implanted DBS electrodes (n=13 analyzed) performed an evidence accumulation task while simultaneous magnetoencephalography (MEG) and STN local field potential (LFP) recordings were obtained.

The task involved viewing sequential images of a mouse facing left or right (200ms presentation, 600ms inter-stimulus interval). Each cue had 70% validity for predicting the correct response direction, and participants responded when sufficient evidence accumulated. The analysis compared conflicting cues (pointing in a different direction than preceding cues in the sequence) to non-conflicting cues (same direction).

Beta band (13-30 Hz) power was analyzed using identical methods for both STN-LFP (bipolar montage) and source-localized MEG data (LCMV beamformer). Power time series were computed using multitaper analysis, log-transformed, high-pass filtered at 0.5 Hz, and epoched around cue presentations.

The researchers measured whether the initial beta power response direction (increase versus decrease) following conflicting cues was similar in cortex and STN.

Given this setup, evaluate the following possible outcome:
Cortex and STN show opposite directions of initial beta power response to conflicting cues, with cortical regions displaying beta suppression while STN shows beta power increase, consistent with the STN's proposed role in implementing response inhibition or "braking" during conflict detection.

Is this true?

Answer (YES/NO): NO